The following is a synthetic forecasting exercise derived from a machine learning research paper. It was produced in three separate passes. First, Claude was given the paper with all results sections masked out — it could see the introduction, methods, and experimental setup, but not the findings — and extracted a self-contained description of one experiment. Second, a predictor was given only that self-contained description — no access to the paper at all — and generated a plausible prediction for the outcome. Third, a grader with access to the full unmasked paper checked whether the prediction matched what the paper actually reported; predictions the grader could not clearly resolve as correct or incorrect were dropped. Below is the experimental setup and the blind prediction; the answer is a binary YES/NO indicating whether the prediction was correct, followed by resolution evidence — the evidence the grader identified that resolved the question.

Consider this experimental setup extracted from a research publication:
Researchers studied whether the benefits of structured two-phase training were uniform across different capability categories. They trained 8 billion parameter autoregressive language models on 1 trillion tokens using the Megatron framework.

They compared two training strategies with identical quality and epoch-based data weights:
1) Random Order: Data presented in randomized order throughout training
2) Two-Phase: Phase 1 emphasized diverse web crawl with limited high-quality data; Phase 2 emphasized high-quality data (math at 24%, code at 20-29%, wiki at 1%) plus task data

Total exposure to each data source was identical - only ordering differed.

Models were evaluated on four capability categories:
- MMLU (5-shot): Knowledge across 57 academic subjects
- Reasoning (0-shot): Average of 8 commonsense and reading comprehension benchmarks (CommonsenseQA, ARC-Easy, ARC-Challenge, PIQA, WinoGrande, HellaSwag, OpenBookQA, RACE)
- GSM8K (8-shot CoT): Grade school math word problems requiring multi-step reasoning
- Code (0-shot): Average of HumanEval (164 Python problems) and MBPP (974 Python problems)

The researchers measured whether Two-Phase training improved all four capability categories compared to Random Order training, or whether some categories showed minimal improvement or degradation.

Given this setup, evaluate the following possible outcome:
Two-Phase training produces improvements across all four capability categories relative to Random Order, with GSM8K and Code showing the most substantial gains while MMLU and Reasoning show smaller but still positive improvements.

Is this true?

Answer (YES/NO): NO